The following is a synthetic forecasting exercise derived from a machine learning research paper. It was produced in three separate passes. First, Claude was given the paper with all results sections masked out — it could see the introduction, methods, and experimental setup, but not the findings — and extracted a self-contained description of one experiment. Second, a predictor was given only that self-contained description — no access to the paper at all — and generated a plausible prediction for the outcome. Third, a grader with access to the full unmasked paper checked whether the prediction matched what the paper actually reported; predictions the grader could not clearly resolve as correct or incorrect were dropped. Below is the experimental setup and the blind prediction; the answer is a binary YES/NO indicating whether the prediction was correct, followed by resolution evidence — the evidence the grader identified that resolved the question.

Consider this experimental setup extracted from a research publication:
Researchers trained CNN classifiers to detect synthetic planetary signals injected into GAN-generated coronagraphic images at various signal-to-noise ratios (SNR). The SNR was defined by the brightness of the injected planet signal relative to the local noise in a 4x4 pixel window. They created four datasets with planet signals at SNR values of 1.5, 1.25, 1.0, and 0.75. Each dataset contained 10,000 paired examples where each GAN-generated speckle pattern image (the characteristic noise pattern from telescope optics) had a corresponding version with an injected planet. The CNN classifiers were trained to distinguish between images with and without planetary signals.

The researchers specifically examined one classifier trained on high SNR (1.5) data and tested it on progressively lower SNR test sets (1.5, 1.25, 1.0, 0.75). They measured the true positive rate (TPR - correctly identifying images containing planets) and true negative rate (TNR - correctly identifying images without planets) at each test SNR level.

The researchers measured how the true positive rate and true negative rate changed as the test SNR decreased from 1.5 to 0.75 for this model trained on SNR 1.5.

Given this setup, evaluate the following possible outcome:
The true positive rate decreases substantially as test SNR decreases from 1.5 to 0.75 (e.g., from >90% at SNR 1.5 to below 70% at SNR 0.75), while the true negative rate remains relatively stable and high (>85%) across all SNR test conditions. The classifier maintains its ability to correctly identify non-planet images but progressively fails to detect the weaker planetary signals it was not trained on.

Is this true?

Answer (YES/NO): YES